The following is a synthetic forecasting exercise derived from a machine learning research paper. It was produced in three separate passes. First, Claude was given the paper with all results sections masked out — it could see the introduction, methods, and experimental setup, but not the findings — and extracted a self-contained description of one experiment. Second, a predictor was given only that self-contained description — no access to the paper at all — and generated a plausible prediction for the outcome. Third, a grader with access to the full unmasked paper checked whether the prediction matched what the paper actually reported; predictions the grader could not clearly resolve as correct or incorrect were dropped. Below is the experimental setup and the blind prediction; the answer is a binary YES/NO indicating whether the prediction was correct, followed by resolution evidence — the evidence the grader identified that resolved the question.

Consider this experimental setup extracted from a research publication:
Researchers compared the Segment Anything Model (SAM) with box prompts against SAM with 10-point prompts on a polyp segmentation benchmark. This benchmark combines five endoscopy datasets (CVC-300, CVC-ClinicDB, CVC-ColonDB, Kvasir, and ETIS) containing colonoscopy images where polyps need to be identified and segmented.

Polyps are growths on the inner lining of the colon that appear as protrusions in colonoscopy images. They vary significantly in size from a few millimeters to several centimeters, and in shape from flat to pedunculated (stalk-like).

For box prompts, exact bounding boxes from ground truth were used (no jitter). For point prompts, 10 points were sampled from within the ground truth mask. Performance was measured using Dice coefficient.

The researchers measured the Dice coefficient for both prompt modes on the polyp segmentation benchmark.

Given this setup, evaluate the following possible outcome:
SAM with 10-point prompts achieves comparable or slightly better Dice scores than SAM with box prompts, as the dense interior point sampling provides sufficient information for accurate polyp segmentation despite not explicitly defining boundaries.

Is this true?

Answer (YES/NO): NO